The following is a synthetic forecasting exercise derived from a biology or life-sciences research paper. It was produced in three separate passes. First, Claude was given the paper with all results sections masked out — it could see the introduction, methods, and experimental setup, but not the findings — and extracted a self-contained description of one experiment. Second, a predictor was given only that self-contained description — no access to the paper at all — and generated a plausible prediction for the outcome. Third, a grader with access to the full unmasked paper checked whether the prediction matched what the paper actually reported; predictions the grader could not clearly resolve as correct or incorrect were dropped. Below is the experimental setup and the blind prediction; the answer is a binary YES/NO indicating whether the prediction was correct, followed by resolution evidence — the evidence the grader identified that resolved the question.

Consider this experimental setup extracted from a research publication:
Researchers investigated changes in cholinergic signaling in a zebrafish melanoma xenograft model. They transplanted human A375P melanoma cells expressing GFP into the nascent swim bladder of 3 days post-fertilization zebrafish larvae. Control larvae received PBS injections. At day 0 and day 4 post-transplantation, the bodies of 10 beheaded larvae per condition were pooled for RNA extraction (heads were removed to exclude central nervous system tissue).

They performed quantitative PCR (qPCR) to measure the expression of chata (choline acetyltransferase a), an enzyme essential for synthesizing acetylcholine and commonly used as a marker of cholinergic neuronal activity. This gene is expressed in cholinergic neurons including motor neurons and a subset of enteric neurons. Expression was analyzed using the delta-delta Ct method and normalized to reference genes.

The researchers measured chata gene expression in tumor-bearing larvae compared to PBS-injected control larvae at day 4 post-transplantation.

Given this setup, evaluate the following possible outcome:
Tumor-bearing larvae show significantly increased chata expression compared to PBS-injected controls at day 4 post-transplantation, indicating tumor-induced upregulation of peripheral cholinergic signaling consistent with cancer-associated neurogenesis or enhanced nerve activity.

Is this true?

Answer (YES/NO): YES